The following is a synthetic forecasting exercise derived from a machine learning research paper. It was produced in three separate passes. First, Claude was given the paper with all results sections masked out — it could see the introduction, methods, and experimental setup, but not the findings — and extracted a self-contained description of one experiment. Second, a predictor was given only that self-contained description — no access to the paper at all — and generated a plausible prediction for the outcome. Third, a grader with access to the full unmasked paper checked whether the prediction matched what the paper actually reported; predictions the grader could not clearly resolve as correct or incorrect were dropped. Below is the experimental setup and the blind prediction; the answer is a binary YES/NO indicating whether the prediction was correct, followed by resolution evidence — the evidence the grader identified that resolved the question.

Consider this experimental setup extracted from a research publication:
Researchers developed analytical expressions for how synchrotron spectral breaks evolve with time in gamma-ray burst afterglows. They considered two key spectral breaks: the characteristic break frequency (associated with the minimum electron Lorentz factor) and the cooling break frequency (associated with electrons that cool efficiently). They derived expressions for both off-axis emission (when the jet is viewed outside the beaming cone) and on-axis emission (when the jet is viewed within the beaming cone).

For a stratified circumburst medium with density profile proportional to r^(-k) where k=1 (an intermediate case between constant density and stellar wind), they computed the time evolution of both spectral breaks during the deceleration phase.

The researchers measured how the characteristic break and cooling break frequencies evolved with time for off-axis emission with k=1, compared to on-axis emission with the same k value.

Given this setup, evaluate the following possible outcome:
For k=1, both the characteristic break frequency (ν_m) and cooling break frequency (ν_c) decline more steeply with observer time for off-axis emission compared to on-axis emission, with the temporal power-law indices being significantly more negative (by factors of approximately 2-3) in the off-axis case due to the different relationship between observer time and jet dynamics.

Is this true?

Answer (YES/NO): NO